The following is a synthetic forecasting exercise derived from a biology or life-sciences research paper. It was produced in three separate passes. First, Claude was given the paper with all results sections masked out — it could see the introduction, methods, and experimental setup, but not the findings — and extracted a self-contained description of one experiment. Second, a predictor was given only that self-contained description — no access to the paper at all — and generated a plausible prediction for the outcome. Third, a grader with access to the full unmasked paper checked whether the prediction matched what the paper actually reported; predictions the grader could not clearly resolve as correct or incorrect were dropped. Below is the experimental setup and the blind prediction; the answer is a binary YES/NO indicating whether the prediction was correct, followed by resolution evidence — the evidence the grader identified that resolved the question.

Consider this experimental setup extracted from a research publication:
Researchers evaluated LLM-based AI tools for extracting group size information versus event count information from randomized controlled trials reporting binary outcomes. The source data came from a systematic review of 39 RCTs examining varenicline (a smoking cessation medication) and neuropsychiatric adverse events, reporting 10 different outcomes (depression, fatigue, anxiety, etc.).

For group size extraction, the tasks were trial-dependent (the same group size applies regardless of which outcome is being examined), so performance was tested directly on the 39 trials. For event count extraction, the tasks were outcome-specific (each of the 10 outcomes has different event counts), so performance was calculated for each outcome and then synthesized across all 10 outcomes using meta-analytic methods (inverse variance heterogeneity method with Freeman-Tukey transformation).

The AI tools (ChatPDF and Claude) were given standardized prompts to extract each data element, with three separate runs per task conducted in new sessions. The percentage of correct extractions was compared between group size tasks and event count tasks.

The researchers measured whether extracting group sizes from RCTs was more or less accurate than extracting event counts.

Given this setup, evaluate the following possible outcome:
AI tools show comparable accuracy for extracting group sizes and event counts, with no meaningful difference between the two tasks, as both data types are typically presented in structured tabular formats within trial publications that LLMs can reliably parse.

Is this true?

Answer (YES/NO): NO